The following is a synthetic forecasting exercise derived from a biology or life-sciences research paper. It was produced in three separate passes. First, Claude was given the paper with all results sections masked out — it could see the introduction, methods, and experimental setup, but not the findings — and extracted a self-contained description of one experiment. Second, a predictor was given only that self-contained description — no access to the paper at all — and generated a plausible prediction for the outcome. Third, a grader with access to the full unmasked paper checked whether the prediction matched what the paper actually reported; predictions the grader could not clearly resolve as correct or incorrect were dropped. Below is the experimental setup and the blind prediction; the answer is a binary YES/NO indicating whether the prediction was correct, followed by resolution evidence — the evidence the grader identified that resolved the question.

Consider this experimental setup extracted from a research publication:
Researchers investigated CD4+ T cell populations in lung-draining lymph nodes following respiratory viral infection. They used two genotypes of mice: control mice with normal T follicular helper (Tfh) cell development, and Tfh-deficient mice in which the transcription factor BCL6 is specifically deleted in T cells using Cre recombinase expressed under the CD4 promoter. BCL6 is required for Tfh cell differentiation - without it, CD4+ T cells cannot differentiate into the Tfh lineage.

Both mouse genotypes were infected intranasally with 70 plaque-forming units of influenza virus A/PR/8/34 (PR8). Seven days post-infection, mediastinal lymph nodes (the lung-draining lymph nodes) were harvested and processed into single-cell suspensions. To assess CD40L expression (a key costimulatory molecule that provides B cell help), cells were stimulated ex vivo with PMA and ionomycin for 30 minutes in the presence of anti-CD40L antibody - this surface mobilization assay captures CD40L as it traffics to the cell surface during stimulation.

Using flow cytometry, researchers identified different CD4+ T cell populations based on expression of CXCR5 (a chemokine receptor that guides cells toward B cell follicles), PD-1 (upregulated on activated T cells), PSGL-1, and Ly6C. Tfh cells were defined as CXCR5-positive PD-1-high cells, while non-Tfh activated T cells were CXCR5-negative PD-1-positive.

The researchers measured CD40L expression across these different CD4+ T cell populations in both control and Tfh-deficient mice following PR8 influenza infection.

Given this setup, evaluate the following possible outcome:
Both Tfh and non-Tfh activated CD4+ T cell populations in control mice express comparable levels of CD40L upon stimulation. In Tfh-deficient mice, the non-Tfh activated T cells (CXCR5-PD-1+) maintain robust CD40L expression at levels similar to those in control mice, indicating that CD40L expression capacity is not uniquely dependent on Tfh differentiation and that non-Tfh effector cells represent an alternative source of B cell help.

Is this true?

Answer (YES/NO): NO